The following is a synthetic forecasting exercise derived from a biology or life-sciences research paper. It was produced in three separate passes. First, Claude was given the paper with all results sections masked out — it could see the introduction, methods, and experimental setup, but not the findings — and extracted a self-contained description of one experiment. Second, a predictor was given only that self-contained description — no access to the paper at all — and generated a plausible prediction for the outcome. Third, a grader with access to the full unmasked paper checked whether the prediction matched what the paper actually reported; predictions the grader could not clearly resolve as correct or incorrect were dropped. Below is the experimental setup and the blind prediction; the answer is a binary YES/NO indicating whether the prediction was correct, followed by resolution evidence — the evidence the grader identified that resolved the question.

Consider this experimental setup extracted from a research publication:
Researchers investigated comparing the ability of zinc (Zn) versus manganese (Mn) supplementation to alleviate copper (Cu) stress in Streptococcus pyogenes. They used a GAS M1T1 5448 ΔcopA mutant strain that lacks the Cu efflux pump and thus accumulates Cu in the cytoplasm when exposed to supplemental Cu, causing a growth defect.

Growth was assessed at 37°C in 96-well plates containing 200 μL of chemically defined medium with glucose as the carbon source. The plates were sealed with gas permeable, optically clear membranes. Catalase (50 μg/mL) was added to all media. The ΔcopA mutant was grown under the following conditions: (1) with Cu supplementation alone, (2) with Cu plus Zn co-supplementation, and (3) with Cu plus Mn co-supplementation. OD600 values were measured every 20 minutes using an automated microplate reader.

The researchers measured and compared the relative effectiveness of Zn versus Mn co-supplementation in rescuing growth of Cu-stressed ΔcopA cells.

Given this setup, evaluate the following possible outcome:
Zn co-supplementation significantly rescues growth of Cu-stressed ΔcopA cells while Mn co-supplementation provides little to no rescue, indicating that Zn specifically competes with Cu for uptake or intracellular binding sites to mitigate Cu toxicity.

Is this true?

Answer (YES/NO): NO